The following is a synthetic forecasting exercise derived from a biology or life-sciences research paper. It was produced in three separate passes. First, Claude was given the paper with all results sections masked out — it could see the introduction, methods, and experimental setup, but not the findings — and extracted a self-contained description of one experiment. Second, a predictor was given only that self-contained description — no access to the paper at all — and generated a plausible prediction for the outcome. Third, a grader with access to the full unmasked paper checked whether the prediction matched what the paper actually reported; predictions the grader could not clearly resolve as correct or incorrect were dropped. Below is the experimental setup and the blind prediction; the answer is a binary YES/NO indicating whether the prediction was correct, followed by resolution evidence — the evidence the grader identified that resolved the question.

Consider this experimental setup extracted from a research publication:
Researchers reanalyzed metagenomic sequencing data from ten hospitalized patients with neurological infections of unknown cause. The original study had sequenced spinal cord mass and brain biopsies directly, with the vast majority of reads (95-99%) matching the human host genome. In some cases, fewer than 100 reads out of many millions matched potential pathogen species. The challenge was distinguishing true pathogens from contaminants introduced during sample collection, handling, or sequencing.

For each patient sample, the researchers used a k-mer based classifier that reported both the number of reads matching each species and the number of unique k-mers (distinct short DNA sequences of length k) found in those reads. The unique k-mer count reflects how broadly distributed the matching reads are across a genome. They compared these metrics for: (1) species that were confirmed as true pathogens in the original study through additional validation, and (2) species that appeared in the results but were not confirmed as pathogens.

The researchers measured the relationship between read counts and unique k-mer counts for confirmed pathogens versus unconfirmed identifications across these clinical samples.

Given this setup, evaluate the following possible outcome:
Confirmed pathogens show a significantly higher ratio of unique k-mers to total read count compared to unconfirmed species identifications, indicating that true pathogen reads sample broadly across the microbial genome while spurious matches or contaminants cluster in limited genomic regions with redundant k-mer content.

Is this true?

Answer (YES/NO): YES